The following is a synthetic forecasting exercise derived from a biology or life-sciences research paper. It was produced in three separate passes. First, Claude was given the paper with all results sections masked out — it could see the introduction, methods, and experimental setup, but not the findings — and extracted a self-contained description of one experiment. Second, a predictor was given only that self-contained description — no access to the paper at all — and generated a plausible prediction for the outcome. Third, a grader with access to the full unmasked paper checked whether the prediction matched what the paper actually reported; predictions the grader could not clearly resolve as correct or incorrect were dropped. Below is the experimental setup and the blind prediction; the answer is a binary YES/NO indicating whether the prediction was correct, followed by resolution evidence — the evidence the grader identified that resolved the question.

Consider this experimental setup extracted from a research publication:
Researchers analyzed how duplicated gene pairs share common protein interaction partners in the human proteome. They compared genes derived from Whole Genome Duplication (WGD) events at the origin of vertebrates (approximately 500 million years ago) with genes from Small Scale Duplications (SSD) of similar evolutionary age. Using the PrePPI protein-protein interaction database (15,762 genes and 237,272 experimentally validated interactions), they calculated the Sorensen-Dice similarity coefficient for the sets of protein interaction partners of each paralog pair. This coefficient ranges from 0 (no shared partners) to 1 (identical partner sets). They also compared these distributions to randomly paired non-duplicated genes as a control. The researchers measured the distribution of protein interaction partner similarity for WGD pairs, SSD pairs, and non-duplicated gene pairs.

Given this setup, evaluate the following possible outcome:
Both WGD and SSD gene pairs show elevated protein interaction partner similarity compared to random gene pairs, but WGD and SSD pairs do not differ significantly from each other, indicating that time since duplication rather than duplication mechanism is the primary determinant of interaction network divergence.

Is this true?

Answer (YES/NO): NO